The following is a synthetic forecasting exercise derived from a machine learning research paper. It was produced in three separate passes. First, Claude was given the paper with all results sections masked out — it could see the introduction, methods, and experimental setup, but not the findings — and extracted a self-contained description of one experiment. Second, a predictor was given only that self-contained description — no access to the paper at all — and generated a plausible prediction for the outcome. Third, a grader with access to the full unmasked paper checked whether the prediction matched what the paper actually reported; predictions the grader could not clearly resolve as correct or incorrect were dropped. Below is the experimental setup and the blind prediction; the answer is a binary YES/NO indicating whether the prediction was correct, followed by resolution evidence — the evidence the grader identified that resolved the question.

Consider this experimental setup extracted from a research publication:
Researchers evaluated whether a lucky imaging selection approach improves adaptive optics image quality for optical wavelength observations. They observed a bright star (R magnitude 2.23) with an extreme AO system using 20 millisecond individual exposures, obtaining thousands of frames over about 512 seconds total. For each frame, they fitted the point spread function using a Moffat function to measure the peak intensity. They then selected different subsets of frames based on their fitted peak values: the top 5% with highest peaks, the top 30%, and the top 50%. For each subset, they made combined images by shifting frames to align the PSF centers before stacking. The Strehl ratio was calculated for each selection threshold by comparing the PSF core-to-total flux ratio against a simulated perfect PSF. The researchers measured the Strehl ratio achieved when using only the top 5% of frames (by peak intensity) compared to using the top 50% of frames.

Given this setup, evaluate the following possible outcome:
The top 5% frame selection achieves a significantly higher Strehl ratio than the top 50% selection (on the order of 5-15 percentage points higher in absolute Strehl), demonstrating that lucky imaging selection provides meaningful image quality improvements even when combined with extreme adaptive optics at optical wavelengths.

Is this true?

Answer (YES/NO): YES